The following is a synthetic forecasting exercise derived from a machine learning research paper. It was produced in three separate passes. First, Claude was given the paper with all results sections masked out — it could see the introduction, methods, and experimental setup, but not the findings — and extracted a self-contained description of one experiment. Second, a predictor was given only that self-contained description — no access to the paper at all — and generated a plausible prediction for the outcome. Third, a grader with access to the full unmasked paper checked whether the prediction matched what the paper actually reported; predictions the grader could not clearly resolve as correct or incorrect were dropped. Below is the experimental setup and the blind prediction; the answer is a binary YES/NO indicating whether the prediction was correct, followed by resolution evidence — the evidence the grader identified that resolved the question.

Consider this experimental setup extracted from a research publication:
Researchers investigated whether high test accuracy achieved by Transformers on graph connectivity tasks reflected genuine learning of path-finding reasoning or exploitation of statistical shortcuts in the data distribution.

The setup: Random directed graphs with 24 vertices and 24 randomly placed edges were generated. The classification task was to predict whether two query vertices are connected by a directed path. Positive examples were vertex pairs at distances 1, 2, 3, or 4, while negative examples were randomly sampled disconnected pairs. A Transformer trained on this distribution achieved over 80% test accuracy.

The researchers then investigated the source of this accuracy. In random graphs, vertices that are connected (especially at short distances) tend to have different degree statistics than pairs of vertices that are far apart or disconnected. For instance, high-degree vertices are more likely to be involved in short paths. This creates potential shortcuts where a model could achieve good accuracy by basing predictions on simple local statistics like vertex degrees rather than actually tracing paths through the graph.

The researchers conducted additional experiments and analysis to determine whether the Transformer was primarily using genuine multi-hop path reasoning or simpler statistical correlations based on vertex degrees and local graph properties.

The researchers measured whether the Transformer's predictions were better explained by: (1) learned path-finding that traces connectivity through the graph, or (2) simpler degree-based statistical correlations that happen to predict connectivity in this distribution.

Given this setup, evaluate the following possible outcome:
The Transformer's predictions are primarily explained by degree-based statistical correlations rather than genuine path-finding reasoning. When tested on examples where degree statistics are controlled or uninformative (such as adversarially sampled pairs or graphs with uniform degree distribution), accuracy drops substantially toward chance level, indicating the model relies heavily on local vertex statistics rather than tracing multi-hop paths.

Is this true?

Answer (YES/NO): YES